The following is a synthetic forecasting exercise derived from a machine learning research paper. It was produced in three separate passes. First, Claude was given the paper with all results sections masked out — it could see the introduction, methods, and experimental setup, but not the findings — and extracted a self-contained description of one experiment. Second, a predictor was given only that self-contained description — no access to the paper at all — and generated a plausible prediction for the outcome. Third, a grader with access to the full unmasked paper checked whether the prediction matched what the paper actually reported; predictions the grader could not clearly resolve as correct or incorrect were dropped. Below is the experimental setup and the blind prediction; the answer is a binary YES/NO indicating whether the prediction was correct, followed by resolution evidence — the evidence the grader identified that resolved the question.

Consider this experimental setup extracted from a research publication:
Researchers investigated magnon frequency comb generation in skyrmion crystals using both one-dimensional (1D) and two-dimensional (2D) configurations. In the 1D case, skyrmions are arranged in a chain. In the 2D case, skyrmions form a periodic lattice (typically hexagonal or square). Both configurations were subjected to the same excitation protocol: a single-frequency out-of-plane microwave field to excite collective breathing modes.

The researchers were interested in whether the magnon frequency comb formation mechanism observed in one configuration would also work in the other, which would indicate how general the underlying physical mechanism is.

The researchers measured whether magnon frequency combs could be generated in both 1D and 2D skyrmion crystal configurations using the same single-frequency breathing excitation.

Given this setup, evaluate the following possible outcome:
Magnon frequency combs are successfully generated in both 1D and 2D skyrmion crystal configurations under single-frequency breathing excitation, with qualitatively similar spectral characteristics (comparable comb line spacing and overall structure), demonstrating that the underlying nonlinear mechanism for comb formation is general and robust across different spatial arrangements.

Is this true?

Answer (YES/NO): NO